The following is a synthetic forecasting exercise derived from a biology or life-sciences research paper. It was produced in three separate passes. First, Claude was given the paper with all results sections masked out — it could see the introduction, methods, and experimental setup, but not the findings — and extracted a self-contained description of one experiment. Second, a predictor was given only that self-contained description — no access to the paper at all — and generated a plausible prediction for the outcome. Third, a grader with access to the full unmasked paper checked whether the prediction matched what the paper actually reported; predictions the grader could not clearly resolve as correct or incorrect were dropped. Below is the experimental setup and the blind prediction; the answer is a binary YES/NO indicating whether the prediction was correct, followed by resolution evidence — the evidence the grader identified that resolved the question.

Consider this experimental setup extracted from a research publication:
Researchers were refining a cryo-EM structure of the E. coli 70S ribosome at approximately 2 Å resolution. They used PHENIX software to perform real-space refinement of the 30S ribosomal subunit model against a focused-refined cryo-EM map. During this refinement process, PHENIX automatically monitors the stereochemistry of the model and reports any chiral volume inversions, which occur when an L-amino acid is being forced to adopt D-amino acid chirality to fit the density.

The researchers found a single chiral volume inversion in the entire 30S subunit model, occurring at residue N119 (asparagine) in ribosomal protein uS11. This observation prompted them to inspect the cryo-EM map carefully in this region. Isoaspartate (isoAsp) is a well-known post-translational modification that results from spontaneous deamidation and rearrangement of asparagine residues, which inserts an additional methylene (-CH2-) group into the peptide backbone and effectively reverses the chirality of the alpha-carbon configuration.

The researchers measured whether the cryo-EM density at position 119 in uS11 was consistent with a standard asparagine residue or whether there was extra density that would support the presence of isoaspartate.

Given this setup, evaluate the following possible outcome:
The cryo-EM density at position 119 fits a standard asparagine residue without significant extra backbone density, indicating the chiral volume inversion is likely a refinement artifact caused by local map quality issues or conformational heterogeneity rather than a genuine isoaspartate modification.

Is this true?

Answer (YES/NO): NO